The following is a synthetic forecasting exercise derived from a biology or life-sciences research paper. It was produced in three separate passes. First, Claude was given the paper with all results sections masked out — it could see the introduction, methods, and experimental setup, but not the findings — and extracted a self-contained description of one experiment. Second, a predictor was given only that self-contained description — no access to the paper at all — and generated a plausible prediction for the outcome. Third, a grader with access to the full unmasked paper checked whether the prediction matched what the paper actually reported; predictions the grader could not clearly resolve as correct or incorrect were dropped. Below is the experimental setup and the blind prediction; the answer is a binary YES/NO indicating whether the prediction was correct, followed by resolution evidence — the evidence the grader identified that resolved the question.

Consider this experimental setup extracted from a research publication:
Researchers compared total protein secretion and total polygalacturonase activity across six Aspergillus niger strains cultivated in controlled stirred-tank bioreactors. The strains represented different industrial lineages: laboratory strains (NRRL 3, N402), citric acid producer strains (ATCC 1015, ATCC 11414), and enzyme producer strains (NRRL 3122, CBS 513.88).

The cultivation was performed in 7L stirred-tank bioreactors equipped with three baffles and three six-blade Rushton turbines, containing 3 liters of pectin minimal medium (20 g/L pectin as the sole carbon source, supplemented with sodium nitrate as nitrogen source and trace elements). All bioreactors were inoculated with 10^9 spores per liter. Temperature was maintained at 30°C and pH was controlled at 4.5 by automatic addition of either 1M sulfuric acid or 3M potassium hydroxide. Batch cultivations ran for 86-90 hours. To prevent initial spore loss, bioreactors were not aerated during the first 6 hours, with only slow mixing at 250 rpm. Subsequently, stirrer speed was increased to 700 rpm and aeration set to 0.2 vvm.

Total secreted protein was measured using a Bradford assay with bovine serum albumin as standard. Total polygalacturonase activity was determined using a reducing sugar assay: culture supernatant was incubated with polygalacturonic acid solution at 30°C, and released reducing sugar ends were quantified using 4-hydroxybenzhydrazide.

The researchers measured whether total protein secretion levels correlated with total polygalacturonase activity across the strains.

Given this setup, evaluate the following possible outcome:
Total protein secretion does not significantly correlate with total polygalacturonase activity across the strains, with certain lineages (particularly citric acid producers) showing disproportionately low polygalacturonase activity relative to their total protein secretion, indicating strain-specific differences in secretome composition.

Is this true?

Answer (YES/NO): NO